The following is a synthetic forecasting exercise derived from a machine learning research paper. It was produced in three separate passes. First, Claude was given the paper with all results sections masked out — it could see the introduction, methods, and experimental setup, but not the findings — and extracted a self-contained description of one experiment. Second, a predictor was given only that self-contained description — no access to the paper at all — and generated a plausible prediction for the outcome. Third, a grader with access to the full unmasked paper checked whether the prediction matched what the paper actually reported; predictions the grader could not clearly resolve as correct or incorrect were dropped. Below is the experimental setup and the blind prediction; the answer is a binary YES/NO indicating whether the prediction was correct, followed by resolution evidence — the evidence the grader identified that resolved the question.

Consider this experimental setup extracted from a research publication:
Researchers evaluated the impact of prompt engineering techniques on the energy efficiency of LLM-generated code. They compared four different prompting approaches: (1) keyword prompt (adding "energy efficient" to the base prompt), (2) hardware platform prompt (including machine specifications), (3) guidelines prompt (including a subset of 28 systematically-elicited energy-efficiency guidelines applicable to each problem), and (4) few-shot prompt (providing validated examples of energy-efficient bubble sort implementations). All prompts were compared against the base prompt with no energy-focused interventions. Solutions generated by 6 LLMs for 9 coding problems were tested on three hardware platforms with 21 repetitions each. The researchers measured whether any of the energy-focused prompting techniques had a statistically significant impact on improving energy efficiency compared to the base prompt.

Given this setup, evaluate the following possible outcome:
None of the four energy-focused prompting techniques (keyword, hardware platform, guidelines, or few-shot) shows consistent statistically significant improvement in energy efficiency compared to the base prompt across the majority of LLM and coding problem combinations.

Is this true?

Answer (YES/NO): YES